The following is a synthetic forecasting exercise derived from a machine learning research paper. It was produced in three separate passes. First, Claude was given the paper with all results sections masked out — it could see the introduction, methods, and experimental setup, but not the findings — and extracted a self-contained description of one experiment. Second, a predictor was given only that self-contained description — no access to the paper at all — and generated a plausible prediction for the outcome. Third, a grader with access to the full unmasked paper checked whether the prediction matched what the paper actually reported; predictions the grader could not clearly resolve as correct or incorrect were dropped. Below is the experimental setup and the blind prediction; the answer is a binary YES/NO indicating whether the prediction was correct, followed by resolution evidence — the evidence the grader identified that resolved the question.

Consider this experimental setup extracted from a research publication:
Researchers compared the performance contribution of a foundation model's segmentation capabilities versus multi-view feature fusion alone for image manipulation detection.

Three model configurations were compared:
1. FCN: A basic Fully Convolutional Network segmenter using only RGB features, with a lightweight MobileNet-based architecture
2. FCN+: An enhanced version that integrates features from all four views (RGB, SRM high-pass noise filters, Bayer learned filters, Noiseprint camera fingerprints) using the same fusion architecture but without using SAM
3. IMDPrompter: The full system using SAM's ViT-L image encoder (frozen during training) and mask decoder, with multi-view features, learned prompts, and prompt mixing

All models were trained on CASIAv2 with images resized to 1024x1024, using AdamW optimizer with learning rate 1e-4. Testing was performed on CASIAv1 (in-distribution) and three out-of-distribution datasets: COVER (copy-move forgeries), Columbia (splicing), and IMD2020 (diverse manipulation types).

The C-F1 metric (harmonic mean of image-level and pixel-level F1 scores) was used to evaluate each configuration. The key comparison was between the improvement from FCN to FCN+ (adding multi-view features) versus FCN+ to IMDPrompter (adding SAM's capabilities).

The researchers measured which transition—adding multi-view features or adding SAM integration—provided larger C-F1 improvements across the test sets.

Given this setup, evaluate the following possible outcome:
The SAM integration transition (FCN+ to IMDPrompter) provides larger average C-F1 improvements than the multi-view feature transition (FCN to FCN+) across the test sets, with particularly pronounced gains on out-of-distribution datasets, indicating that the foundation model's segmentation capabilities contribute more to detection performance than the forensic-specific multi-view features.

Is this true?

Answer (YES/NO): NO